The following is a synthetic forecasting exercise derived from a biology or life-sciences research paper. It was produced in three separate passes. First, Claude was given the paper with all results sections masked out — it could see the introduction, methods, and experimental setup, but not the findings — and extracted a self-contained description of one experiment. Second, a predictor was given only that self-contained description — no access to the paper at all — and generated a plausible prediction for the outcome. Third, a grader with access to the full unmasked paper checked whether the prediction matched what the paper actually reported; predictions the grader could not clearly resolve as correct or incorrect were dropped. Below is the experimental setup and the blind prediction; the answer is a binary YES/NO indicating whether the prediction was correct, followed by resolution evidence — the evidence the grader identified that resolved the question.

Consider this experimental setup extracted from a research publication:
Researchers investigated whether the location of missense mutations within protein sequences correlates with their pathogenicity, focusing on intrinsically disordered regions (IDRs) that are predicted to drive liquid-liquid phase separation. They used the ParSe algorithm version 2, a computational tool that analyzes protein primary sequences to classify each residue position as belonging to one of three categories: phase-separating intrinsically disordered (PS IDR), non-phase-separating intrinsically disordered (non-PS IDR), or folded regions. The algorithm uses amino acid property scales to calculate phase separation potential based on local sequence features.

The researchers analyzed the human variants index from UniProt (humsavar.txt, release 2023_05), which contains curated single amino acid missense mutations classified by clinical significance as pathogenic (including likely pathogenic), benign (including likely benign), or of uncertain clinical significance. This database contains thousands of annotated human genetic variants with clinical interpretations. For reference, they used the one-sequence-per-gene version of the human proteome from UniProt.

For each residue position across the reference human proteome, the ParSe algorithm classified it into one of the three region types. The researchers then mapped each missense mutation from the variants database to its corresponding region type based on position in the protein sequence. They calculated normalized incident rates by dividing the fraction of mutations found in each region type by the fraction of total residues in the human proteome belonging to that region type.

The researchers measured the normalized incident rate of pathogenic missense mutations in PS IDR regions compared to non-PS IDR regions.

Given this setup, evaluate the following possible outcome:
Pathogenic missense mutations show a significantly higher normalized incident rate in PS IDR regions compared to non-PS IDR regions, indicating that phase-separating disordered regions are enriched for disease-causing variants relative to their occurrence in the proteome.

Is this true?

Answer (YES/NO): YES